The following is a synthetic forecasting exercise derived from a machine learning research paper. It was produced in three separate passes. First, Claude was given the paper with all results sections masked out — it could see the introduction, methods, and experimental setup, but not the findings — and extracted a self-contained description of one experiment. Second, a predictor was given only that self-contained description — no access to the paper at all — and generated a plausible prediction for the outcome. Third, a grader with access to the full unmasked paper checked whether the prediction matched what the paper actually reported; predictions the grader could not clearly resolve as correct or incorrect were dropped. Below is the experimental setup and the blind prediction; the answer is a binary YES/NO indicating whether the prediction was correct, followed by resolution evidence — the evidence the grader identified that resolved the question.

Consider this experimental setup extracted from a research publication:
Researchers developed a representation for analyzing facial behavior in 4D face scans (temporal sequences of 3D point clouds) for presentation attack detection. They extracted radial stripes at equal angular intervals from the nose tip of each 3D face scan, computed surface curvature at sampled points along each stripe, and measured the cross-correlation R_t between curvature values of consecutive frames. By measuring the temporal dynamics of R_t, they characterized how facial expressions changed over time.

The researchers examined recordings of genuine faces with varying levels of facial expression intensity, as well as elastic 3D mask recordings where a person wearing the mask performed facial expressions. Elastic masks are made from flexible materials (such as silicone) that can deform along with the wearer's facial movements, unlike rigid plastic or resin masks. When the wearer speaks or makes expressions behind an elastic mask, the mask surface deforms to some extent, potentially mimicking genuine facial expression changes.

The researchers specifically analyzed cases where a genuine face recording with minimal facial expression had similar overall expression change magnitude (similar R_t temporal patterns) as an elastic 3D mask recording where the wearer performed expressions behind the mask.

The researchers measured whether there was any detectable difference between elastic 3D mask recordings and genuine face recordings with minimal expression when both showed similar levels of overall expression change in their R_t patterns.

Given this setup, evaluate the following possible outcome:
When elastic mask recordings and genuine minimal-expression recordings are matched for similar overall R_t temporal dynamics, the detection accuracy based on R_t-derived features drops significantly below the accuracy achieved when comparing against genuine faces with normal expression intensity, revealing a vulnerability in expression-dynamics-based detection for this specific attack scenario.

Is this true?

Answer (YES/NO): NO